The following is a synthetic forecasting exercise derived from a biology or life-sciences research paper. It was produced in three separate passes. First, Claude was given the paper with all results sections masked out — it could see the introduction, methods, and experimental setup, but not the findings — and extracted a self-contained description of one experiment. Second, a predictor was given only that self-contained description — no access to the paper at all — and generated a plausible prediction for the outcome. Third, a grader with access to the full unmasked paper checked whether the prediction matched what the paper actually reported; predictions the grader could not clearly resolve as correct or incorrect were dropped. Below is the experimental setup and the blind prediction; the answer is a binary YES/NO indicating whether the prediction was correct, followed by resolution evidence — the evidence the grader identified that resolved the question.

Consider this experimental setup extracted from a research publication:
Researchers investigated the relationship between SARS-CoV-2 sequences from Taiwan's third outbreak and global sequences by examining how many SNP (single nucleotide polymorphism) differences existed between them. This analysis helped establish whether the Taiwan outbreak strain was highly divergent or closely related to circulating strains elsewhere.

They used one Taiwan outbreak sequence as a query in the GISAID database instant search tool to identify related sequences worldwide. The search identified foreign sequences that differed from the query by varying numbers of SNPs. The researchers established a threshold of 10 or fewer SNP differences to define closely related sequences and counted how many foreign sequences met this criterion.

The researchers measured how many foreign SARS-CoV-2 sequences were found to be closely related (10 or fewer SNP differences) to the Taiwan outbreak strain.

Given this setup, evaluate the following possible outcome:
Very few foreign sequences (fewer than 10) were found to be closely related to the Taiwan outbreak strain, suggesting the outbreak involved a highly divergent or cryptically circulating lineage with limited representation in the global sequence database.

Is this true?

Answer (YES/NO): NO